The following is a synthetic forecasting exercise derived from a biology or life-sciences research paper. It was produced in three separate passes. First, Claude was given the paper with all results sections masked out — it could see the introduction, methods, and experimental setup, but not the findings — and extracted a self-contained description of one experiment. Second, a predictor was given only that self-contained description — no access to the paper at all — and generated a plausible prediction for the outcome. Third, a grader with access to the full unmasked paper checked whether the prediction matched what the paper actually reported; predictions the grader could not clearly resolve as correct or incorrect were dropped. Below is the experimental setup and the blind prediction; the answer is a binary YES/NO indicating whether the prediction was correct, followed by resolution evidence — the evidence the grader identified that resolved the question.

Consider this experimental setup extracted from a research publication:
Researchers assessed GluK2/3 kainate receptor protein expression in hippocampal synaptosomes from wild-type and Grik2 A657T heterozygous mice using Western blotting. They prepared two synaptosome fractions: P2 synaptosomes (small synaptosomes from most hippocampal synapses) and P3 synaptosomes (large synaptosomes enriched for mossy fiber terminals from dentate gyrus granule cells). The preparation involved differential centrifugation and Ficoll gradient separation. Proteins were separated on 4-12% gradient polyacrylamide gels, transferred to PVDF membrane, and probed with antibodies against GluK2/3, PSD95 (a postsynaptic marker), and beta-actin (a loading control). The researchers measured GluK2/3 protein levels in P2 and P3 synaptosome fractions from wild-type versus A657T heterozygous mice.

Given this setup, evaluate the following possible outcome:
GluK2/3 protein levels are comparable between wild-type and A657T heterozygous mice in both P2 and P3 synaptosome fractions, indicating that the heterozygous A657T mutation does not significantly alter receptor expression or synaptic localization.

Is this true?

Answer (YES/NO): YES